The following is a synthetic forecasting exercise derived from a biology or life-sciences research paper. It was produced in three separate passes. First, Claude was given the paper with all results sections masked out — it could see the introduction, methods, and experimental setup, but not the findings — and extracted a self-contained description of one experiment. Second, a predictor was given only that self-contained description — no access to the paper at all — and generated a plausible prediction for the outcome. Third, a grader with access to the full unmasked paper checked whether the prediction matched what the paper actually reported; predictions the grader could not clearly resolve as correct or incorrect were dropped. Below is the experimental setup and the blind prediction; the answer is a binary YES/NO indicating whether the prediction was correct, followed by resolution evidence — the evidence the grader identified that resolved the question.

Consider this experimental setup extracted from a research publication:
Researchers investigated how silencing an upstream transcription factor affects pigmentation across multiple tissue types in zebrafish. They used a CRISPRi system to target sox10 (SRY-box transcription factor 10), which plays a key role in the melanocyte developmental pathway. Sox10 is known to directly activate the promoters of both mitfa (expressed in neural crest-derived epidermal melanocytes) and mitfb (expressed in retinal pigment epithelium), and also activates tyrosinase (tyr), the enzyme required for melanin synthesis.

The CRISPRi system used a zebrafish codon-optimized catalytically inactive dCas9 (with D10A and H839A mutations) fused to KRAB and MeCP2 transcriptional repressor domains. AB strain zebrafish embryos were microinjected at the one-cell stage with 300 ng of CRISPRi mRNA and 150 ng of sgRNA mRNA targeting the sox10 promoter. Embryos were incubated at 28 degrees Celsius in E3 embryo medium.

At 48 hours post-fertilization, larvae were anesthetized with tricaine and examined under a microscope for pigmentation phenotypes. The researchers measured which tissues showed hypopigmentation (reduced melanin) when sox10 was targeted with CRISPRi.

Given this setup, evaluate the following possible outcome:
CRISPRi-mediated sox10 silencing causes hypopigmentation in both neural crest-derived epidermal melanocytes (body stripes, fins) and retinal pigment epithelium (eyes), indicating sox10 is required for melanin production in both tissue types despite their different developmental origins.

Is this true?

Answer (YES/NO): YES